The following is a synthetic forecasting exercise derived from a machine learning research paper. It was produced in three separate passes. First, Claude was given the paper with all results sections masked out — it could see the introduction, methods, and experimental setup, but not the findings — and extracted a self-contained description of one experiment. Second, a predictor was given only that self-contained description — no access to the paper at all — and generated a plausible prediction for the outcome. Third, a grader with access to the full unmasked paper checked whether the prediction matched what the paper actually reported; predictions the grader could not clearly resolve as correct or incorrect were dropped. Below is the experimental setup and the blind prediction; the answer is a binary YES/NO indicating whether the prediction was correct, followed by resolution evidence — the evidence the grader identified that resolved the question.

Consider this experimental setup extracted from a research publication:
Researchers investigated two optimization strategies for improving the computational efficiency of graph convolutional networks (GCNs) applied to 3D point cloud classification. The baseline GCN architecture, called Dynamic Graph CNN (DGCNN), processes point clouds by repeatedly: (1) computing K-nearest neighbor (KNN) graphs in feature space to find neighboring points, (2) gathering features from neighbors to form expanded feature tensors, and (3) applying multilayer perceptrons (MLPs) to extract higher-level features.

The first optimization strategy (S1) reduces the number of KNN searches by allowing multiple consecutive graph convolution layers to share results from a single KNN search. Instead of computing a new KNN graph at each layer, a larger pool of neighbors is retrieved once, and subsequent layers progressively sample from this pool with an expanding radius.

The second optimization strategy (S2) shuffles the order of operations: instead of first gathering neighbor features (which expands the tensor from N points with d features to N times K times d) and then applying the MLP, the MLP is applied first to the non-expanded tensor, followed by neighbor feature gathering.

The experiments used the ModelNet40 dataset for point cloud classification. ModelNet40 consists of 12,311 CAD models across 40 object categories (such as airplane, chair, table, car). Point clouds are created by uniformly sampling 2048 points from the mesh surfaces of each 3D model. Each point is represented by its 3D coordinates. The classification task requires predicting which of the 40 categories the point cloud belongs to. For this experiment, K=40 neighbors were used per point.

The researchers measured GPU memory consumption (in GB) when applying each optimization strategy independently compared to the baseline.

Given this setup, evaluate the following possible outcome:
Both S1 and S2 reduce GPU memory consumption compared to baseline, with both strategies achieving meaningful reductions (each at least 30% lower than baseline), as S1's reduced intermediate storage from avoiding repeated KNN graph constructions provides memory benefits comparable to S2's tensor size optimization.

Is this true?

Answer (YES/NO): NO